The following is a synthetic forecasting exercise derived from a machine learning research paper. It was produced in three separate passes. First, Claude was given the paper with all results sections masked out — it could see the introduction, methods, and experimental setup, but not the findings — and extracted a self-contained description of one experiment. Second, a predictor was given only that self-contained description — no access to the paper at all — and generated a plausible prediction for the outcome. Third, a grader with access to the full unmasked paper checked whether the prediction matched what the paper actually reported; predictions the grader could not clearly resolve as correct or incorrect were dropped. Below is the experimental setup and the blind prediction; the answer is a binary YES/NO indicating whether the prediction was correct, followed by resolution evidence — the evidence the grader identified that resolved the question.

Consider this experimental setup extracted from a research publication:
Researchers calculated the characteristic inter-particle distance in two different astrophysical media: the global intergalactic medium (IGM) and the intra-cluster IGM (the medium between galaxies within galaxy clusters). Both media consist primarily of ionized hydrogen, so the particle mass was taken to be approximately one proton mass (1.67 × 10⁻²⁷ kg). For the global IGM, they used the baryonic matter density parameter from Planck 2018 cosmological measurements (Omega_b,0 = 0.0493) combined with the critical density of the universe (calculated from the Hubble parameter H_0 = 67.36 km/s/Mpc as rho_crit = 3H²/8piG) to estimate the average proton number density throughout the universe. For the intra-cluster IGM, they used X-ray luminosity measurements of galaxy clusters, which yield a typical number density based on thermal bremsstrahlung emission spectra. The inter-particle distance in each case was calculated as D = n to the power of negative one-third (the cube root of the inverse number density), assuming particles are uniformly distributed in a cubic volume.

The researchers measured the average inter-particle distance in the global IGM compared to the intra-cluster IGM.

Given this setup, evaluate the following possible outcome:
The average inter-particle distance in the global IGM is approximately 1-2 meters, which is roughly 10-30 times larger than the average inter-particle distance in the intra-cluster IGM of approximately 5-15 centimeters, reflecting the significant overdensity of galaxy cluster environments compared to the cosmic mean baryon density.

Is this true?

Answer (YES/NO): YES